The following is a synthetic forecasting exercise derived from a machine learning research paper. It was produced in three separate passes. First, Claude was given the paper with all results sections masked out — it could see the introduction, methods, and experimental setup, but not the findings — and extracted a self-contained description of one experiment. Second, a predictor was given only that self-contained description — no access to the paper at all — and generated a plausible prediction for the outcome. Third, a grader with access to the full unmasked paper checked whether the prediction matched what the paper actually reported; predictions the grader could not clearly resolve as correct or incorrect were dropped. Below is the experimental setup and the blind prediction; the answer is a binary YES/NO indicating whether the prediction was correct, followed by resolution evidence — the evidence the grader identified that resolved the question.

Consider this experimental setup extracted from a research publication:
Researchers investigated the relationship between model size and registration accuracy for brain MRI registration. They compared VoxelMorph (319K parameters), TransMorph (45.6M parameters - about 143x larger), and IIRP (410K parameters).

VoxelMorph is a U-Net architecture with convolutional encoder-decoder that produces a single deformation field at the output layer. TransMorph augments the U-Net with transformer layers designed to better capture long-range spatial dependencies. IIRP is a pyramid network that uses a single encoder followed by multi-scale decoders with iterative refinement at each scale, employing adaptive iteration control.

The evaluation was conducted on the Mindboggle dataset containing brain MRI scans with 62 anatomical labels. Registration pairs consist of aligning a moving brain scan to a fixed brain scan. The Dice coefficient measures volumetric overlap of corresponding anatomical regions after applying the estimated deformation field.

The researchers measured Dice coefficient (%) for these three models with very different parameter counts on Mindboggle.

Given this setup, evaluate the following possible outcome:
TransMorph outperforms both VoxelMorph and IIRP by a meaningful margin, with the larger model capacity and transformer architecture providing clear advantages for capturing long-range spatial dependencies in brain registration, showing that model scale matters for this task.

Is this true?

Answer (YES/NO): NO